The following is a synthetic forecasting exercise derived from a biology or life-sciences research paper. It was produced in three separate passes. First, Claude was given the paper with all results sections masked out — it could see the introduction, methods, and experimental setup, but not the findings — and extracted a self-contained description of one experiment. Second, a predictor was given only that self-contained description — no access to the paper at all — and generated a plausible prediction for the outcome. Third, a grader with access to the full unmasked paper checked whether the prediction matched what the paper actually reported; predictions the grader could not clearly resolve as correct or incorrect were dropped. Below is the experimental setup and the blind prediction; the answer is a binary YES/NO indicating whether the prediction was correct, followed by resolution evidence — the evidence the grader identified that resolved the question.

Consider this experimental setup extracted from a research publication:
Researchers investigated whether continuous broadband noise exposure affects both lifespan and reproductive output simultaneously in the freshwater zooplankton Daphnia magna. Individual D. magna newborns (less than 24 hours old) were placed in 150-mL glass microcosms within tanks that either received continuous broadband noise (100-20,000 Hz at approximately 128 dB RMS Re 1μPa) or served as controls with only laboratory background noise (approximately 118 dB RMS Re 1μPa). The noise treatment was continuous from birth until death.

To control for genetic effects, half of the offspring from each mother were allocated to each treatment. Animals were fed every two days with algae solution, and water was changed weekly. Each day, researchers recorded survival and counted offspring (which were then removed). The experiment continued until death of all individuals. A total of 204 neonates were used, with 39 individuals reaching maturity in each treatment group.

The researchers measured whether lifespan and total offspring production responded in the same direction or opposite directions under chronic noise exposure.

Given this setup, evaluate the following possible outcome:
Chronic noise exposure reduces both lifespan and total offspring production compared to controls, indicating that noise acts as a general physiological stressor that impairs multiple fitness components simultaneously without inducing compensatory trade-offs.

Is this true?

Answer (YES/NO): NO